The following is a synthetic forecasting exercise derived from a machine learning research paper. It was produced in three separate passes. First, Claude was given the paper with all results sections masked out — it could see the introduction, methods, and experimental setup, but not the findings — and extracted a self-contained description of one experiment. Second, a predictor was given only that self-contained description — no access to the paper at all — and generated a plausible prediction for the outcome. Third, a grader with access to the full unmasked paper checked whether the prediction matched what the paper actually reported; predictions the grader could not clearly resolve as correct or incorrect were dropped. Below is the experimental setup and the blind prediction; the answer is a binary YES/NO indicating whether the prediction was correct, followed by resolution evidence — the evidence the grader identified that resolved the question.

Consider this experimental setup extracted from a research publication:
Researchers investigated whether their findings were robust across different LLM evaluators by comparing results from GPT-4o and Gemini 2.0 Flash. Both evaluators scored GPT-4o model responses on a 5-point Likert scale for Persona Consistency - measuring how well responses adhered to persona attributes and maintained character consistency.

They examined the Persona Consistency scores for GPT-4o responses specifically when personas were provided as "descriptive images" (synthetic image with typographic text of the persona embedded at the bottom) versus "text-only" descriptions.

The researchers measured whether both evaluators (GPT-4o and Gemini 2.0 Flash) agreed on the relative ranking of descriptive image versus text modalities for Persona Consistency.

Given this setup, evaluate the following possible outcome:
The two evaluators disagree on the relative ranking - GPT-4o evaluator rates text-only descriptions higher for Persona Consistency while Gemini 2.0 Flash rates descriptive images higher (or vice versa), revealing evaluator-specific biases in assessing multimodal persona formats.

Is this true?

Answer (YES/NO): NO